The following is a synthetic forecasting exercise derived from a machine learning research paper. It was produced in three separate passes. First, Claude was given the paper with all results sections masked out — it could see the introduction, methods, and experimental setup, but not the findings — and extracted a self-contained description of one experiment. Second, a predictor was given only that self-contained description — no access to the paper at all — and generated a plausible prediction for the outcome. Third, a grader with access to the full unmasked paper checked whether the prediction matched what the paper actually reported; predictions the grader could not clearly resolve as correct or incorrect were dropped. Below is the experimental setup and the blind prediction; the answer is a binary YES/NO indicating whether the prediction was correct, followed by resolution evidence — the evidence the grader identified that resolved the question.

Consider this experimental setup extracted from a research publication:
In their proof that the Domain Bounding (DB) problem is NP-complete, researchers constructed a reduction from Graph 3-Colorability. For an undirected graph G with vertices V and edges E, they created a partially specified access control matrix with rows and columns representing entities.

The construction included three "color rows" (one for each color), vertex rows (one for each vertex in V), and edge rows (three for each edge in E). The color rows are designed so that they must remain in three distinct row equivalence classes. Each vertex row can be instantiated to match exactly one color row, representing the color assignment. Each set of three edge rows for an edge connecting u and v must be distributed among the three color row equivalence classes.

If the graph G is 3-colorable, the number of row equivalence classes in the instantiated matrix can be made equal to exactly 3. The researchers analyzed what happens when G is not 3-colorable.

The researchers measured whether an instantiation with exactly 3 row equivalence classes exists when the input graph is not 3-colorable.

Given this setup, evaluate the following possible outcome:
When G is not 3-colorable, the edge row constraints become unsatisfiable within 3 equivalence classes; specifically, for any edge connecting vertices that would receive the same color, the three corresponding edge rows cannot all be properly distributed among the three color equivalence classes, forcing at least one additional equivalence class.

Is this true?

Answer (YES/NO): NO